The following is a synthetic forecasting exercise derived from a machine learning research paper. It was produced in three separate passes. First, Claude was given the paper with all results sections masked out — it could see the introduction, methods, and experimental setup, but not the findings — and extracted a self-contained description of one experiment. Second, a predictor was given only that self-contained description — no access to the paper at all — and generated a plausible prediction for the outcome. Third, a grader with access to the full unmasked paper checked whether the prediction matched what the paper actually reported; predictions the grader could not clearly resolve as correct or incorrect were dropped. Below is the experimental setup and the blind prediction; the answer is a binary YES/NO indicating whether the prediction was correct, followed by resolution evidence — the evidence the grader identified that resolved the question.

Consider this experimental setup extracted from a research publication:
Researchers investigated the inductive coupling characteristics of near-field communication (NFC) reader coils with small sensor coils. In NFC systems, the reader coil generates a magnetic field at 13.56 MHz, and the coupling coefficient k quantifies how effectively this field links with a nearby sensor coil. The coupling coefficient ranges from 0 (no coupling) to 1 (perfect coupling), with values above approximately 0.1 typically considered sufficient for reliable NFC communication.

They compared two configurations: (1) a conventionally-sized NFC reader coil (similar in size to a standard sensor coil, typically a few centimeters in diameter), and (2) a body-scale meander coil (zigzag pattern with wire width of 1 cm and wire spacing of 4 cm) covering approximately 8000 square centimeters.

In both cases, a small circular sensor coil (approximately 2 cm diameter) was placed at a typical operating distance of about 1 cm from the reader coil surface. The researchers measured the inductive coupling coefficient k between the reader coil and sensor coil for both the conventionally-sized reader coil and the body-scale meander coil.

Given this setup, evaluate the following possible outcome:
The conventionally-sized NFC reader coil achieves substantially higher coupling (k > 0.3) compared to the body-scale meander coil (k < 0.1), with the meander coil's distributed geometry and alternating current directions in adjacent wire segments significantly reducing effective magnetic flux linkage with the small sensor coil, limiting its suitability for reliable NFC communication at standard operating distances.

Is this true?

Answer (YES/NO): NO